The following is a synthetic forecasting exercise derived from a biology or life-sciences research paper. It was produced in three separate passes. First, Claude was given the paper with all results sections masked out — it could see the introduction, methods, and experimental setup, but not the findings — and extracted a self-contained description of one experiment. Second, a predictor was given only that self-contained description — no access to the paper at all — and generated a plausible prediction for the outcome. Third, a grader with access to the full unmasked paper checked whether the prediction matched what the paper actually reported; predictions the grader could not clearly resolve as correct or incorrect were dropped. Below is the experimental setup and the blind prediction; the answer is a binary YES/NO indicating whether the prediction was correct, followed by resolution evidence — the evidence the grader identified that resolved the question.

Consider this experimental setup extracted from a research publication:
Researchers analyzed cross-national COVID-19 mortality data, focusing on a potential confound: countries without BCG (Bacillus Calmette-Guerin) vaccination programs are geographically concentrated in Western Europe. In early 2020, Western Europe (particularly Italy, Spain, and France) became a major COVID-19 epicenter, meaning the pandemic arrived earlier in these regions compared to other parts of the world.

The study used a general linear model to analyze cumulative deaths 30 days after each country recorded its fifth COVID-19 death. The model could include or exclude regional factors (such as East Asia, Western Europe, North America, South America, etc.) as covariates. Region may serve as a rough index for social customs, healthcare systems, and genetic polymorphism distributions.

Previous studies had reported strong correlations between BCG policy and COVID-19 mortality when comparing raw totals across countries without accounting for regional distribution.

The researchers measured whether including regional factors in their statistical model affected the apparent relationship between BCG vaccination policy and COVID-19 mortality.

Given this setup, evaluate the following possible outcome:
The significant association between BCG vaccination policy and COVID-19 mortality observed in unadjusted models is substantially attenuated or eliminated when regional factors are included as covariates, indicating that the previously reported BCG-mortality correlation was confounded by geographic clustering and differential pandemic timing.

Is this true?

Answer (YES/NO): YES